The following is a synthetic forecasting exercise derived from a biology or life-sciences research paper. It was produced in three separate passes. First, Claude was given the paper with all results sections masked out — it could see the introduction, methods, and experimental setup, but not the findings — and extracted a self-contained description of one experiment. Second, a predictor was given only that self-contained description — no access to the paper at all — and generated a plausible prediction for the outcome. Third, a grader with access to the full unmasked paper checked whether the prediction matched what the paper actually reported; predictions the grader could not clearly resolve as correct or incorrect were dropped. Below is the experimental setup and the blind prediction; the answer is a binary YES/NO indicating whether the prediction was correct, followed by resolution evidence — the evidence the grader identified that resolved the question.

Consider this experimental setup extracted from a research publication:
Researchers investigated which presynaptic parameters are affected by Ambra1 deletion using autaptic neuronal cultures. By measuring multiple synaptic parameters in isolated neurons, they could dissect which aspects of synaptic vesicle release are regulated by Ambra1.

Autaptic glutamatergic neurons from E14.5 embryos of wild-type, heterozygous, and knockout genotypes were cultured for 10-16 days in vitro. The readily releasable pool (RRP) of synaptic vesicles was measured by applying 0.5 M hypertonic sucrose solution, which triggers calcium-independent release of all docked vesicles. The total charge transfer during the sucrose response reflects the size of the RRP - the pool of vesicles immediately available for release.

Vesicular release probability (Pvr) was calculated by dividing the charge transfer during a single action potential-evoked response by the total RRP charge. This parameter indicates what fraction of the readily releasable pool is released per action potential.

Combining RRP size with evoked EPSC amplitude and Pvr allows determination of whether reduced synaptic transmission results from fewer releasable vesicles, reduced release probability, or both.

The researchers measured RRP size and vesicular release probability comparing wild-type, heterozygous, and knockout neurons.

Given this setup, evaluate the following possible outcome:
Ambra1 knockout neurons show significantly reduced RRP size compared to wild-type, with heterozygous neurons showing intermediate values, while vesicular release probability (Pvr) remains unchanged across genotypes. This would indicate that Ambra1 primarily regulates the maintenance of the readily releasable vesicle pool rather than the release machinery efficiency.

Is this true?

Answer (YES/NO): NO